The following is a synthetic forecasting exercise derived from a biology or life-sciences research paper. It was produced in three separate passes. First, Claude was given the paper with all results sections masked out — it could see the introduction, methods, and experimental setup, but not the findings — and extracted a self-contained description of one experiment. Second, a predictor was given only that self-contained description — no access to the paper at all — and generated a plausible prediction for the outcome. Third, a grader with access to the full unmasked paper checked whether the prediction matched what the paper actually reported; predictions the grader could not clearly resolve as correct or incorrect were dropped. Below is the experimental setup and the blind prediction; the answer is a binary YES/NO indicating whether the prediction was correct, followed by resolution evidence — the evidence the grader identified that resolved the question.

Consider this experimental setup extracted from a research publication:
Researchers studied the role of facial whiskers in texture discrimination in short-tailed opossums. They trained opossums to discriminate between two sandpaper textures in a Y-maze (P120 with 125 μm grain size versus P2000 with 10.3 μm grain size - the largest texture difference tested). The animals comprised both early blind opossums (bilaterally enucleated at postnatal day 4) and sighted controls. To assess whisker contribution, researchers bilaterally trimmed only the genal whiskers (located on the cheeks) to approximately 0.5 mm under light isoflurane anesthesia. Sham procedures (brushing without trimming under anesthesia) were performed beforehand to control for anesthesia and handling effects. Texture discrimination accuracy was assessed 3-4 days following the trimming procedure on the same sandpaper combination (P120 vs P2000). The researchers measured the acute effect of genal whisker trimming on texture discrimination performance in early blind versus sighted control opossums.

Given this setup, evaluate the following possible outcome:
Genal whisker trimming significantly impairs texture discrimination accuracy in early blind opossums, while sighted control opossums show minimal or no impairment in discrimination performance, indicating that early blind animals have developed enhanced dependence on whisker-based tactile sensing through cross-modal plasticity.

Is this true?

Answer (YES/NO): YES